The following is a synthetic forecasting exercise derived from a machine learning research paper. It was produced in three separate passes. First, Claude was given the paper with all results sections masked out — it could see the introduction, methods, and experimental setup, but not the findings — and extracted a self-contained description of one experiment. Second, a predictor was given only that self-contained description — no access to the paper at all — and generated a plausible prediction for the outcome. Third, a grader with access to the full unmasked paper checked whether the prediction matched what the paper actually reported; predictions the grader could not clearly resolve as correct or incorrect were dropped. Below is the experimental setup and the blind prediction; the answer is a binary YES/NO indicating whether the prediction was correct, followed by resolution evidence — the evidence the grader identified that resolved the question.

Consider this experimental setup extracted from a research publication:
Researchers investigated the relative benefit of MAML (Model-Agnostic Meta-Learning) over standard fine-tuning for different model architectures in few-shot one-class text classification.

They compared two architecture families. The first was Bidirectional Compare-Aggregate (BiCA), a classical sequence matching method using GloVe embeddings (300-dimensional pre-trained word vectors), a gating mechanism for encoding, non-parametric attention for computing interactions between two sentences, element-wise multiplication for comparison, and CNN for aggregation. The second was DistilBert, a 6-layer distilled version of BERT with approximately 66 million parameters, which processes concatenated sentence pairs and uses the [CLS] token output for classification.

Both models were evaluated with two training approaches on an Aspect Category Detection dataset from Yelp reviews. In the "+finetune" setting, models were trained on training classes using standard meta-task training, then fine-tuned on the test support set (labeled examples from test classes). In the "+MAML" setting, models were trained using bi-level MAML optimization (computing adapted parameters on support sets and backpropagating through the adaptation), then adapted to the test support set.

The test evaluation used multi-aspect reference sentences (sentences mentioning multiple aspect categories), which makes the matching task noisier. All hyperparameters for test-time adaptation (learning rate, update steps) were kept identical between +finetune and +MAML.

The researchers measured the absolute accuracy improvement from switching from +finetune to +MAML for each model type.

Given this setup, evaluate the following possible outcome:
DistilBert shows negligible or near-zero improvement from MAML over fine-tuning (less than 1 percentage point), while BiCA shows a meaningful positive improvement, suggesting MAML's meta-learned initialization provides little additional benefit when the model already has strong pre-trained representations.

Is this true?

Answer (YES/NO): NO